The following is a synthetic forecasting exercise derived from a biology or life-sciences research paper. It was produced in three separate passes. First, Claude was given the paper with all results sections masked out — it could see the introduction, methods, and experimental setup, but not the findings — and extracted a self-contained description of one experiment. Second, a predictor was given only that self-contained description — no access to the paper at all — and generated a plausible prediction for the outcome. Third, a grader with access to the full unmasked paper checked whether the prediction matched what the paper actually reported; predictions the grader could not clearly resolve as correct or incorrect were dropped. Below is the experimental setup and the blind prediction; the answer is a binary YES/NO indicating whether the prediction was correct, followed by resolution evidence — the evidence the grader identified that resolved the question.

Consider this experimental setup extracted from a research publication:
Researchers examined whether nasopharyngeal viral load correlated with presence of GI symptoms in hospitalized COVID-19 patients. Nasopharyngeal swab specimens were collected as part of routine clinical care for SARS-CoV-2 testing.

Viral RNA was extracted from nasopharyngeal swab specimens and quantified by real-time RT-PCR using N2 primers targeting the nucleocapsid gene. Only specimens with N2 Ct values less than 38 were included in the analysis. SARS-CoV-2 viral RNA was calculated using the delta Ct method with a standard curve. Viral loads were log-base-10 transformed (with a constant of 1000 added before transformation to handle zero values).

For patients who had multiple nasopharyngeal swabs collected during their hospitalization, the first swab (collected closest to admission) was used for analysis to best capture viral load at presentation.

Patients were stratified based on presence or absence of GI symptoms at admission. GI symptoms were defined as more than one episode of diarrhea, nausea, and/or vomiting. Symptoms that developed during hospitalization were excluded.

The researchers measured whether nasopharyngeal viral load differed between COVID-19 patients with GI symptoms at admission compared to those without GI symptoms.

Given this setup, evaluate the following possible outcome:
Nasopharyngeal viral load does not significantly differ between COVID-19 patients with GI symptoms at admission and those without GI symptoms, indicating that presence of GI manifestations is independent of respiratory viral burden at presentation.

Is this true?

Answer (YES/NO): YES